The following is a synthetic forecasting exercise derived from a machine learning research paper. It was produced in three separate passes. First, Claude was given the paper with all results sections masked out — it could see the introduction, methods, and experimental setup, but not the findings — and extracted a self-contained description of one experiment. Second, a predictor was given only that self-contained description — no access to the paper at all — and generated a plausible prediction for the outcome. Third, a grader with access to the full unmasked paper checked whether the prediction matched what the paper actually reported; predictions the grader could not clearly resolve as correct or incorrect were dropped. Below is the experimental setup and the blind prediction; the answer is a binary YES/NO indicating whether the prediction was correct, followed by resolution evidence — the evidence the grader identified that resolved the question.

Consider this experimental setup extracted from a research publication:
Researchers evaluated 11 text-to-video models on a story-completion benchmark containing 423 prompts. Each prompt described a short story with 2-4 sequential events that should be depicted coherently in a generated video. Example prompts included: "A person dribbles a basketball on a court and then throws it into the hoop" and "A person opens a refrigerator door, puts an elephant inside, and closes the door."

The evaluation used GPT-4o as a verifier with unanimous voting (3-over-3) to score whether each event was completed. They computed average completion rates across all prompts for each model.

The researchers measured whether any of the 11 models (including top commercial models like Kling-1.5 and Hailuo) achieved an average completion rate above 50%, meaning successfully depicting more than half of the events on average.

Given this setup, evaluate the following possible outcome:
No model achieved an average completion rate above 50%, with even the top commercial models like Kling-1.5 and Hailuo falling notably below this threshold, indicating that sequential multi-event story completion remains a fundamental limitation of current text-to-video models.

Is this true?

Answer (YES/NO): YES